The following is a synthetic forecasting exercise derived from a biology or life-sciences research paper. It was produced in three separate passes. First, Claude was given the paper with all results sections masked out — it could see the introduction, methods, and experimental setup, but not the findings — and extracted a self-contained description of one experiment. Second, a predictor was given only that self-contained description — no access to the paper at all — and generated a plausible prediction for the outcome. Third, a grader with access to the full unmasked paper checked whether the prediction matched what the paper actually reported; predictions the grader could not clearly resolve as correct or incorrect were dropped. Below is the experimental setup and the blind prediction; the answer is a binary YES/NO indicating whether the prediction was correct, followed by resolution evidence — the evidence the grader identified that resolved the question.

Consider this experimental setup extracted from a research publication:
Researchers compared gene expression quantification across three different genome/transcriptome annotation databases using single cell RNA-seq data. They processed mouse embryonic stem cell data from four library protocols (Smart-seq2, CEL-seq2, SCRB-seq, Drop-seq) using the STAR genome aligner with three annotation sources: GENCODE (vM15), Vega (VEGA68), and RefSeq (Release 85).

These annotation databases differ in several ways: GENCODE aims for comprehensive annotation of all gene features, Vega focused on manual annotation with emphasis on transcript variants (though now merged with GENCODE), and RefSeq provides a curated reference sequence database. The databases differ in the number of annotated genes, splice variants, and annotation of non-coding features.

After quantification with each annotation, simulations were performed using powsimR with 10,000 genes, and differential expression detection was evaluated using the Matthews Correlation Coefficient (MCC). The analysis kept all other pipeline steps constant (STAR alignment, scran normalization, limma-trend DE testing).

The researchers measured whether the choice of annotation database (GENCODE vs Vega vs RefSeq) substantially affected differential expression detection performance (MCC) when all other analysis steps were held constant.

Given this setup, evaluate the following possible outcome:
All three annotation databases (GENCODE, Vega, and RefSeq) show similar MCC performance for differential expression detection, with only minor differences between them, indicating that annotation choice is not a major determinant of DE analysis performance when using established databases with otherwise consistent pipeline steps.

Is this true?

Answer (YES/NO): YES